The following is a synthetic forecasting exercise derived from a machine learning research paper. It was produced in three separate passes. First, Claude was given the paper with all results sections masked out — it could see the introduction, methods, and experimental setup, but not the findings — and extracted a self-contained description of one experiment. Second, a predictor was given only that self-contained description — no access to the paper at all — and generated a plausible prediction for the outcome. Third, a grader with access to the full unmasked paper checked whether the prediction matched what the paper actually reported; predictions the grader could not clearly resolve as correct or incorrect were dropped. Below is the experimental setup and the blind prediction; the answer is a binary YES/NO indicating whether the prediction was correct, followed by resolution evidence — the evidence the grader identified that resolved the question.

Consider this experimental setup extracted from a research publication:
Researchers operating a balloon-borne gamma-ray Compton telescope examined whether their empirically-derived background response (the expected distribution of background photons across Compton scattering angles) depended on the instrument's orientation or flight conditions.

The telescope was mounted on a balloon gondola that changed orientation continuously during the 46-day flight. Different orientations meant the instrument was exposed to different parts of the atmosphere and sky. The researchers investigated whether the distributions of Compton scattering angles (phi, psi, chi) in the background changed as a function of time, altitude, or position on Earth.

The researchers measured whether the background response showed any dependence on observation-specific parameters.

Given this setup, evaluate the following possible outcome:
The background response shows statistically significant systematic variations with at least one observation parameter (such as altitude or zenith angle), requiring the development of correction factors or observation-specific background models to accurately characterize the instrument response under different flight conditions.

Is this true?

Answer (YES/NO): NO